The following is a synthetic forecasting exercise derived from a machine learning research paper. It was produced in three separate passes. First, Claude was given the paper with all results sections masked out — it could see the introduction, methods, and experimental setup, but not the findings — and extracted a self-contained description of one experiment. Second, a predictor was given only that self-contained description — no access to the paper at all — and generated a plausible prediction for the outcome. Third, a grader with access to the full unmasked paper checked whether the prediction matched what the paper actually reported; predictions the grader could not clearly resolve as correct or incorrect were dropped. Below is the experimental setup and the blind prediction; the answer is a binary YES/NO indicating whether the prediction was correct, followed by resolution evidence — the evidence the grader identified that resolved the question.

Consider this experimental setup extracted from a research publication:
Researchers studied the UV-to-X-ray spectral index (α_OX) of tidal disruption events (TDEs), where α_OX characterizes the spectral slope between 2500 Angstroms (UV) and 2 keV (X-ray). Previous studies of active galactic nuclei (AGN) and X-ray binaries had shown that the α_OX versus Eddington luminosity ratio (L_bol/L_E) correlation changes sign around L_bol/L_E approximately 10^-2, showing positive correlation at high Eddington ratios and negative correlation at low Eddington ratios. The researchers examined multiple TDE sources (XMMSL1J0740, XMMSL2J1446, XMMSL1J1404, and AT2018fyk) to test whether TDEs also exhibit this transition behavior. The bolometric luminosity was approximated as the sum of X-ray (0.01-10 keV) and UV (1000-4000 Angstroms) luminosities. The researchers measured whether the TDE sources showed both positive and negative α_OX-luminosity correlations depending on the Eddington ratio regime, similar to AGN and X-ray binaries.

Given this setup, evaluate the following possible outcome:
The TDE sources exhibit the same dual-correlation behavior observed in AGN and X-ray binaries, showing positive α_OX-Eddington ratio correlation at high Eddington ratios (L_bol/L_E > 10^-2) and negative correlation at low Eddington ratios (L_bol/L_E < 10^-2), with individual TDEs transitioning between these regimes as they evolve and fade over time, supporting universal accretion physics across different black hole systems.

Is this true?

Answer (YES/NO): NO